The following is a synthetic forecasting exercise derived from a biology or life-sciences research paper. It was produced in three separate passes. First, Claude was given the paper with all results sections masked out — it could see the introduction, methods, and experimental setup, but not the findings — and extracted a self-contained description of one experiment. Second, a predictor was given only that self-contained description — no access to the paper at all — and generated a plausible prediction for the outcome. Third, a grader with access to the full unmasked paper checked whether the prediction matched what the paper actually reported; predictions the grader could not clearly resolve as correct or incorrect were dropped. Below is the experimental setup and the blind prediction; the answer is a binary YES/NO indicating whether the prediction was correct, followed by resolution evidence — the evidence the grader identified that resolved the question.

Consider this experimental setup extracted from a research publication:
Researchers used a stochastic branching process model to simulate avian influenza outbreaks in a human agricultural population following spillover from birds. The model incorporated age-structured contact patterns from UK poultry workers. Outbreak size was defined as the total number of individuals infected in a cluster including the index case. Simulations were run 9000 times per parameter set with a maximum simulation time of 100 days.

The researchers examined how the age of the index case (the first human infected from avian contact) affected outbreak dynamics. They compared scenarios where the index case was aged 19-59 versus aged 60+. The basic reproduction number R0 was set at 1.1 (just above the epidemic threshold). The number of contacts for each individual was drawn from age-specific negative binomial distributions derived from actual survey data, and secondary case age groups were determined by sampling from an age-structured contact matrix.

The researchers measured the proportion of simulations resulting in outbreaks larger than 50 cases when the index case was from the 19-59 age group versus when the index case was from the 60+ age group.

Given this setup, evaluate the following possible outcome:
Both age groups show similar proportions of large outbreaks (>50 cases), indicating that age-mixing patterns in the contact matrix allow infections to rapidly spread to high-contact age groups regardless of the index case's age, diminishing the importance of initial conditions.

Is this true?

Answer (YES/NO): NO